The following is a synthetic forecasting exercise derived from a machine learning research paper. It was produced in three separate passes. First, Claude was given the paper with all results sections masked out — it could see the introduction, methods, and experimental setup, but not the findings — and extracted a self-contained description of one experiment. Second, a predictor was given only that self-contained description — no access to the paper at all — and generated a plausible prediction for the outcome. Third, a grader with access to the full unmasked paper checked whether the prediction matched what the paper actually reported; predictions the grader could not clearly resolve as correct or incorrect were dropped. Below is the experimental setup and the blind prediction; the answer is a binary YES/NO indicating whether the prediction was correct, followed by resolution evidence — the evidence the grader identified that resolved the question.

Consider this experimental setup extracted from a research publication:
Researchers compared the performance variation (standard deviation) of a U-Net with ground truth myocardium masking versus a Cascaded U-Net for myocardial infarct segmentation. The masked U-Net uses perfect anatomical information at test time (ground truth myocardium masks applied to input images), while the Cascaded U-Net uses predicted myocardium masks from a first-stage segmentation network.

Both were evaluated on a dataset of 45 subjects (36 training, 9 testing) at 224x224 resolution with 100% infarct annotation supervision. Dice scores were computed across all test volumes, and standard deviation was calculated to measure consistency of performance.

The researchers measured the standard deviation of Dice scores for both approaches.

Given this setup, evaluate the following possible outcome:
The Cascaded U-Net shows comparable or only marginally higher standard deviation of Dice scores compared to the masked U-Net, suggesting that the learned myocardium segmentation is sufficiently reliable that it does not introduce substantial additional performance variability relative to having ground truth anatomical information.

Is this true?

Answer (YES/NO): NO